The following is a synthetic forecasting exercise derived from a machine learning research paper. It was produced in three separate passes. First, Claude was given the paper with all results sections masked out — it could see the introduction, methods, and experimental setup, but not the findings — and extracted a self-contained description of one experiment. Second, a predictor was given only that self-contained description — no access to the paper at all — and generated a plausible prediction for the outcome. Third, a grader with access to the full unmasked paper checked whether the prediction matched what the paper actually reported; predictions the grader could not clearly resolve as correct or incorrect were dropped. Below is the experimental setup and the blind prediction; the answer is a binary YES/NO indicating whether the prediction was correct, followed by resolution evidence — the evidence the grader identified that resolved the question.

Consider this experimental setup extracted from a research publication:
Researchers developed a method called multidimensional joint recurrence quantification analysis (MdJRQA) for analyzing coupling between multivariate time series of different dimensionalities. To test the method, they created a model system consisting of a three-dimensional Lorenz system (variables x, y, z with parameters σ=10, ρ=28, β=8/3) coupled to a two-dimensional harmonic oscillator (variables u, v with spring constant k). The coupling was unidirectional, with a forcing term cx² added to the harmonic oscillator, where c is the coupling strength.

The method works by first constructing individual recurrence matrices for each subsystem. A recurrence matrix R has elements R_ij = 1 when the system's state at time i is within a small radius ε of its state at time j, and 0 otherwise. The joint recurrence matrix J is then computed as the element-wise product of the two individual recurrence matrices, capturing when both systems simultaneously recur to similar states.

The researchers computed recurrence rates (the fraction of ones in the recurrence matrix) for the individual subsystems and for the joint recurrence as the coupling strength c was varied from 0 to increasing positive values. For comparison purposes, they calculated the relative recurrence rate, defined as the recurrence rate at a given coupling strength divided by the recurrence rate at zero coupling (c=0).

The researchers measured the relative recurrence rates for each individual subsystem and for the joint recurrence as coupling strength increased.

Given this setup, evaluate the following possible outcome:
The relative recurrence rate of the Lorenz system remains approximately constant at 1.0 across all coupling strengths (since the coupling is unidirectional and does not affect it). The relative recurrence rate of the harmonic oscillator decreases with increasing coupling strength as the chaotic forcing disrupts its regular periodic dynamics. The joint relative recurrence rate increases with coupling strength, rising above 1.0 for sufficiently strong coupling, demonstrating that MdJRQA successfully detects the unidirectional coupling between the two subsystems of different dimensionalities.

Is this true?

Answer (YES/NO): NO